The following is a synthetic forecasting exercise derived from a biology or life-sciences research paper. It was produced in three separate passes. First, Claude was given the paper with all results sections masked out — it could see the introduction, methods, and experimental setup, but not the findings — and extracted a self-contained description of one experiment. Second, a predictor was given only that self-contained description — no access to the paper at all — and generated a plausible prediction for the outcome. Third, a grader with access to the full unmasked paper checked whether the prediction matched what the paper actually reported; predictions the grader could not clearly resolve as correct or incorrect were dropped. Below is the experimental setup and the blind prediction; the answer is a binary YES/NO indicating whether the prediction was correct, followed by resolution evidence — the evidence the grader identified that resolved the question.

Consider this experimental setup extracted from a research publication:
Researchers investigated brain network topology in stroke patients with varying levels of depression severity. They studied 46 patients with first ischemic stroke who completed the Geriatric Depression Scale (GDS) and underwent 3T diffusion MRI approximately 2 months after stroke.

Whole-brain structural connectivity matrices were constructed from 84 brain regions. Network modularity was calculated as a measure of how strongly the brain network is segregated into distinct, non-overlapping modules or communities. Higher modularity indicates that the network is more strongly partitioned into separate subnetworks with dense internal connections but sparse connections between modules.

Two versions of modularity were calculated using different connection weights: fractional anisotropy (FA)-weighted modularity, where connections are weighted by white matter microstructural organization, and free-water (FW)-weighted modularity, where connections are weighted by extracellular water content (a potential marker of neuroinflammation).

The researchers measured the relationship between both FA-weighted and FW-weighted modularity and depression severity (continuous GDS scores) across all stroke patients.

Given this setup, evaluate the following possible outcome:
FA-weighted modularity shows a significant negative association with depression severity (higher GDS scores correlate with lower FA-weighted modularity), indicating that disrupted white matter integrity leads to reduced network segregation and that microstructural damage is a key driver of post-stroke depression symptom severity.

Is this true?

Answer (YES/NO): NO